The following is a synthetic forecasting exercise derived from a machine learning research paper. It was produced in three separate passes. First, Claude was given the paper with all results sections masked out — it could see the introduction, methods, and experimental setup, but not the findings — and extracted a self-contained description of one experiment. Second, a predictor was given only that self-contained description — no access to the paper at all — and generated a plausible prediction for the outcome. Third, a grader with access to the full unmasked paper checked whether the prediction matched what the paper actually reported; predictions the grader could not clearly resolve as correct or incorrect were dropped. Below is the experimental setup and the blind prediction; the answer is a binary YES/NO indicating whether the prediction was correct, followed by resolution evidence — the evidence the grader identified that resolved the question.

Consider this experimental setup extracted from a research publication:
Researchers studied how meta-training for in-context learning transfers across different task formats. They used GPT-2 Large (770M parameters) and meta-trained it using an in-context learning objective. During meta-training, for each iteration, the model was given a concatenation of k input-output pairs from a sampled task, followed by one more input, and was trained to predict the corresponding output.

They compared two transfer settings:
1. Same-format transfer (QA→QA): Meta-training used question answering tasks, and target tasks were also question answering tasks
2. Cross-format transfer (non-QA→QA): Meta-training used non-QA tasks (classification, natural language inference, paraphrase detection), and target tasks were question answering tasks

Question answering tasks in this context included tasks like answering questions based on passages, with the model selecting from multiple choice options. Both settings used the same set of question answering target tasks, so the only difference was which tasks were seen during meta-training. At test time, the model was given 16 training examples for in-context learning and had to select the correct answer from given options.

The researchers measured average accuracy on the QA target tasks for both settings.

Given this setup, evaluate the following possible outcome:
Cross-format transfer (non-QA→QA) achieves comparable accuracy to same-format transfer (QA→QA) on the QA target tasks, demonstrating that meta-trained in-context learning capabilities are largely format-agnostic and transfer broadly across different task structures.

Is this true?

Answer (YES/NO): NO